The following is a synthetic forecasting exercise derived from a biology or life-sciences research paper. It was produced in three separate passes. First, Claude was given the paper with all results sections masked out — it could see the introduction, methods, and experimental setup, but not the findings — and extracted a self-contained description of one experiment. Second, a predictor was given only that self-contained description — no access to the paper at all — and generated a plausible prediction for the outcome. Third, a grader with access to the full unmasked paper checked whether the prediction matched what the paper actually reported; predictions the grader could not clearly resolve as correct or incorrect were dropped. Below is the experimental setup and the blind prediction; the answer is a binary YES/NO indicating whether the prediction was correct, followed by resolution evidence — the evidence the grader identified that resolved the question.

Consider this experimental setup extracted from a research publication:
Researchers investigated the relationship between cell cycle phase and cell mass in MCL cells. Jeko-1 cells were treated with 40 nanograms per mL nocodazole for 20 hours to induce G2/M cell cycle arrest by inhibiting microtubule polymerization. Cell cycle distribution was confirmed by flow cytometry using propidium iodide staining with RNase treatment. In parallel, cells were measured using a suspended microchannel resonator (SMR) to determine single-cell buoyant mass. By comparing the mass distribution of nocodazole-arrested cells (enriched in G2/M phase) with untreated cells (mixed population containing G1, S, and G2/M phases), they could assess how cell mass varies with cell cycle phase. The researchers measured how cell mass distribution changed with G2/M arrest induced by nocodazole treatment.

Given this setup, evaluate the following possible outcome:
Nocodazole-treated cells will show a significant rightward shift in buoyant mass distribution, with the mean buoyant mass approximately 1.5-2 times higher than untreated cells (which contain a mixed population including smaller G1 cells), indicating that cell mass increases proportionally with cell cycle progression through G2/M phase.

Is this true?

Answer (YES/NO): NO